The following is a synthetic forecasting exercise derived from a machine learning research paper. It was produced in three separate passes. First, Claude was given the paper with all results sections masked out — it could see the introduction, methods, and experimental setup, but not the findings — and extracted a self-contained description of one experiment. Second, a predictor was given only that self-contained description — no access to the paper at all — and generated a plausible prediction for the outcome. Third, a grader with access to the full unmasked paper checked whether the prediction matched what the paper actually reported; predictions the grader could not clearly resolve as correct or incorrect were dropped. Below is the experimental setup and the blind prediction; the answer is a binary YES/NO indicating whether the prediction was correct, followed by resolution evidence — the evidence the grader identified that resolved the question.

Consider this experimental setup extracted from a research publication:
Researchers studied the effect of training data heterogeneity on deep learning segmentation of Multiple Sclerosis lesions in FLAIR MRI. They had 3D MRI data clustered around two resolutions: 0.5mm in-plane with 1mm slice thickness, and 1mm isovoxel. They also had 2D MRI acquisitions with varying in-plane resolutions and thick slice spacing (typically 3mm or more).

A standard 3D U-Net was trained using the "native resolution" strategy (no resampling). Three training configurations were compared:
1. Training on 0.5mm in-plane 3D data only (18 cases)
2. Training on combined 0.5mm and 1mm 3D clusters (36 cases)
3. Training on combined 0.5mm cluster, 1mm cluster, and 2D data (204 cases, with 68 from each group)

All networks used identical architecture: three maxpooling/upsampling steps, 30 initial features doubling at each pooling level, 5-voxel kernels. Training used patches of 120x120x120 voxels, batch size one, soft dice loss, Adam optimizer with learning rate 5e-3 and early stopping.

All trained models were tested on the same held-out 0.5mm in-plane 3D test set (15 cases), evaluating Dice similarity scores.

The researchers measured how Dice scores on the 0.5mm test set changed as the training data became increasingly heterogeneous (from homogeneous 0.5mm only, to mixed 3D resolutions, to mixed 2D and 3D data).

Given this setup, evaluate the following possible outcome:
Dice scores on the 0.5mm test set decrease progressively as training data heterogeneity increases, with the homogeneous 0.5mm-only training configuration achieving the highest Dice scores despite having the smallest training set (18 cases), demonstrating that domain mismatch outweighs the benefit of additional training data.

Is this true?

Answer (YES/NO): NO